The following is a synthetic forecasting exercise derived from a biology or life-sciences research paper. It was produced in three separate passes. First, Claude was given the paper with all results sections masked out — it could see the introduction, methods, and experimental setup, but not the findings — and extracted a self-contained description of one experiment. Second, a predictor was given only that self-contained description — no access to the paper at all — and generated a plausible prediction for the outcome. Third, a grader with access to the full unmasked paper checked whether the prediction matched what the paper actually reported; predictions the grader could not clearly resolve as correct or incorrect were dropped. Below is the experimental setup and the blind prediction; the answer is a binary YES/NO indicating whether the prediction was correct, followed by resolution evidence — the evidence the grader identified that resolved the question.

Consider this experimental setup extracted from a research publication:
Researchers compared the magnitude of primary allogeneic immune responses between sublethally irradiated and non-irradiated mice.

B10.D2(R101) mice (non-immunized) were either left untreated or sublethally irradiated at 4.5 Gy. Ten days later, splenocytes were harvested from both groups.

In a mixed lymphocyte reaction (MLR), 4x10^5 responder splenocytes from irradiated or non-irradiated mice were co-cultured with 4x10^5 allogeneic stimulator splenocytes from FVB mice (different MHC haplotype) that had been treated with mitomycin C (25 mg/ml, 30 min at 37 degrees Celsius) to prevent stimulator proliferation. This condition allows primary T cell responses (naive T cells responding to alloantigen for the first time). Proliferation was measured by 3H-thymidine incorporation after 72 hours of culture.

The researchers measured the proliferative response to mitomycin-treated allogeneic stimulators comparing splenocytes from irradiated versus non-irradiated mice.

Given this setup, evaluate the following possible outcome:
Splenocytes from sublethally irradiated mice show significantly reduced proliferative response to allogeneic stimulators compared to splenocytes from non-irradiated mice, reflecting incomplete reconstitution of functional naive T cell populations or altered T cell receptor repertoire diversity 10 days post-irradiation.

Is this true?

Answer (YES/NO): NO